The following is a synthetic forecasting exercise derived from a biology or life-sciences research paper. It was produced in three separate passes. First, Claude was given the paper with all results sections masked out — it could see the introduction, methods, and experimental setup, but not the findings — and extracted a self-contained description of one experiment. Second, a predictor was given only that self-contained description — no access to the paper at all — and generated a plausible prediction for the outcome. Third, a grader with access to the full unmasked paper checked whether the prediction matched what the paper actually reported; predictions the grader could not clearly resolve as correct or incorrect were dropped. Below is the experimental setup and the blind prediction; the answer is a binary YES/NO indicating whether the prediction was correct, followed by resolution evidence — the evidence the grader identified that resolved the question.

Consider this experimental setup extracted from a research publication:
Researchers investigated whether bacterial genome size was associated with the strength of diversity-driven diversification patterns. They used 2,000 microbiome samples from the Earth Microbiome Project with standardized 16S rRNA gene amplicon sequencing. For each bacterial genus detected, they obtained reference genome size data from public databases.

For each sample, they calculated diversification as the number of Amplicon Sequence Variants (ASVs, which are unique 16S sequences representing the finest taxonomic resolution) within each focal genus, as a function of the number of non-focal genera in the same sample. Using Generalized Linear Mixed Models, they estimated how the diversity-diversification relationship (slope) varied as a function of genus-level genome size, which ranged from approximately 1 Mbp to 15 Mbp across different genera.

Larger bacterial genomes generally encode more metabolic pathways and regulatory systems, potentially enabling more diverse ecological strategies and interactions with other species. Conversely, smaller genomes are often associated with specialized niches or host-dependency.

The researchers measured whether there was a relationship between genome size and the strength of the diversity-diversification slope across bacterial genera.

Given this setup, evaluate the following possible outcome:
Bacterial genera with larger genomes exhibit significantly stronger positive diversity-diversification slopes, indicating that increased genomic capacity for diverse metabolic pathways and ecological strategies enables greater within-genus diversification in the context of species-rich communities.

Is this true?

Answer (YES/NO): YES